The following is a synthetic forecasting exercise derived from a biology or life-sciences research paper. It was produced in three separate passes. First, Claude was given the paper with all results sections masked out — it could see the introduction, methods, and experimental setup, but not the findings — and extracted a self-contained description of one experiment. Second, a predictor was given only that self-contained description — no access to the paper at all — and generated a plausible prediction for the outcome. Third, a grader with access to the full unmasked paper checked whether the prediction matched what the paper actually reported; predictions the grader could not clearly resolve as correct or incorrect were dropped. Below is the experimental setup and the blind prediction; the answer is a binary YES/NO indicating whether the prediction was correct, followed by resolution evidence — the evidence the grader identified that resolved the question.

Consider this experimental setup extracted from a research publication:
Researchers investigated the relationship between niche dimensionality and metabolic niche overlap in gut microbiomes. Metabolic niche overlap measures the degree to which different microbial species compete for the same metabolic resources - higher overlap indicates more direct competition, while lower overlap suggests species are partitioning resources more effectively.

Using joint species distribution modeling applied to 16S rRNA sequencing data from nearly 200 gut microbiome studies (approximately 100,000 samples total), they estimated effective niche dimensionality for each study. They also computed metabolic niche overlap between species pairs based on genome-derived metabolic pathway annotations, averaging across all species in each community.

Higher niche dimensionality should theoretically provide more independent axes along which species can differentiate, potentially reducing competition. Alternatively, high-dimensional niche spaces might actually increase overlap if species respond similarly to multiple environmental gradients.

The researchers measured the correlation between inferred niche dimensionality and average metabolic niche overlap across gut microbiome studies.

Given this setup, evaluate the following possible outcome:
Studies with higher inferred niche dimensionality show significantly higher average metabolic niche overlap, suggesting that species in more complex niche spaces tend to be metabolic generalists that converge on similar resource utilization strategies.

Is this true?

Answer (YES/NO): NO